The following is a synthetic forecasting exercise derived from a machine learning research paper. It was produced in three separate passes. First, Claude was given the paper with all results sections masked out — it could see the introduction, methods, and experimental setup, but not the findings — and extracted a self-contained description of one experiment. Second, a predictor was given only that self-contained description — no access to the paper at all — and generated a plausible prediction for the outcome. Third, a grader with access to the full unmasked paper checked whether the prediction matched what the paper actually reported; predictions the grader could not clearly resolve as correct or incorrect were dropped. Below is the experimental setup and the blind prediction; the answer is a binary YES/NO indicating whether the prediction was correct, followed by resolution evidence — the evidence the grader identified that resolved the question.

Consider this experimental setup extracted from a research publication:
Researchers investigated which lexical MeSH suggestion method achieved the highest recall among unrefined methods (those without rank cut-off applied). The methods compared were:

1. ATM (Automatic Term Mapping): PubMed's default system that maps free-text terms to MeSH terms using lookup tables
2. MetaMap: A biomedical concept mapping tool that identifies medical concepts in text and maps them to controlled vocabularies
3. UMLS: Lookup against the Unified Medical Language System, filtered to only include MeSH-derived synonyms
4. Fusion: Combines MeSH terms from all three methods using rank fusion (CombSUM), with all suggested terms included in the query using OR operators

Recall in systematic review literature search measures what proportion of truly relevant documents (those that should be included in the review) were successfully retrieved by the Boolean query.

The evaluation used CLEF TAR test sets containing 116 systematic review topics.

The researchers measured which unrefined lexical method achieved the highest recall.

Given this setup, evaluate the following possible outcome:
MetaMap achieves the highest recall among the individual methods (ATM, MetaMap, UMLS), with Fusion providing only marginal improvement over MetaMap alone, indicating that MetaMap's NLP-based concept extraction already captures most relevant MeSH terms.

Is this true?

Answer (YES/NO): NO